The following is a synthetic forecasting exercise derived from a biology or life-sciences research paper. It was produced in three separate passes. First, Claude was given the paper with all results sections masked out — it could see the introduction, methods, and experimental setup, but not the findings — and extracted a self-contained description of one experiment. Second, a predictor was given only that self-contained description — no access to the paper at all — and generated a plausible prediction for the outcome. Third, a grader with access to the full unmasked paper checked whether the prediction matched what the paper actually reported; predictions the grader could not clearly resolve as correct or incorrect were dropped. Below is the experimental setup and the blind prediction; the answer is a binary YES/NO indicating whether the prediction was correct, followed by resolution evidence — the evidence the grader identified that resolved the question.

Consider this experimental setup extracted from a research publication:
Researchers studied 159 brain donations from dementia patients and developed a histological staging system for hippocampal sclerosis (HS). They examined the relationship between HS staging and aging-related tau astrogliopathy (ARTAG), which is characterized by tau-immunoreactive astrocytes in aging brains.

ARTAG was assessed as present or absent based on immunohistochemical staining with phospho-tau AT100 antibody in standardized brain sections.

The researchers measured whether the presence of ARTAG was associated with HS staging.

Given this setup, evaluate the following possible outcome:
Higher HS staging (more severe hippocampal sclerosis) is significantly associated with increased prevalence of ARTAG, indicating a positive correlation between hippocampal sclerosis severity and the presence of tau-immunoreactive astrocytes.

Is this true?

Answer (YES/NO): NO